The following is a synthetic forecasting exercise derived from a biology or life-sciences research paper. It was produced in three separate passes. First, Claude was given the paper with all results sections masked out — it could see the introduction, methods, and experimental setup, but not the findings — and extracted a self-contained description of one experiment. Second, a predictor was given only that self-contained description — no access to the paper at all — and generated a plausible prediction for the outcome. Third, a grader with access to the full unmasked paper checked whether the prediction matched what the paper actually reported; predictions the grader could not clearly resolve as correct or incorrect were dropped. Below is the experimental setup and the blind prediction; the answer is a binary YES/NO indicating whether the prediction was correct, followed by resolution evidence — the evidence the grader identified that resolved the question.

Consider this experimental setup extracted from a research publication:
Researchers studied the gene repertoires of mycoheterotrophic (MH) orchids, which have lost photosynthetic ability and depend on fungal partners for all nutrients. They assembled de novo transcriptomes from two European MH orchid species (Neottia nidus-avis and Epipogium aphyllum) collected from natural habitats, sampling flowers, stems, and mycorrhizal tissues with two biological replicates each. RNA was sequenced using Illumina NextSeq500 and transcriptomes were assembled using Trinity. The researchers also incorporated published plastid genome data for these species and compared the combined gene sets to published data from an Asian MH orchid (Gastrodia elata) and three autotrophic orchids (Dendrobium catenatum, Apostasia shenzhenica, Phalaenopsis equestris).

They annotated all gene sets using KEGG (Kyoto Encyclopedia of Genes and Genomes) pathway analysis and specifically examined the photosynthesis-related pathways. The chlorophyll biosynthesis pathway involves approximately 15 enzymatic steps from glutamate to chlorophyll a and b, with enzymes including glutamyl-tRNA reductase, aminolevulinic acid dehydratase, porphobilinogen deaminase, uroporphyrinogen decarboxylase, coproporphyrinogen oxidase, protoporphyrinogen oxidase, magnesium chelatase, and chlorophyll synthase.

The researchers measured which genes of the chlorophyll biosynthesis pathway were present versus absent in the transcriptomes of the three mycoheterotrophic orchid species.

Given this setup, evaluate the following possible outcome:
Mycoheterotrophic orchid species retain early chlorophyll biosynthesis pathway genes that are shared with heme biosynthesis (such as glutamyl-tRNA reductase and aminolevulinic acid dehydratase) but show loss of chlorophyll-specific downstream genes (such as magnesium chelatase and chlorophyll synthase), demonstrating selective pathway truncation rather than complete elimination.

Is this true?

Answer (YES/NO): NO